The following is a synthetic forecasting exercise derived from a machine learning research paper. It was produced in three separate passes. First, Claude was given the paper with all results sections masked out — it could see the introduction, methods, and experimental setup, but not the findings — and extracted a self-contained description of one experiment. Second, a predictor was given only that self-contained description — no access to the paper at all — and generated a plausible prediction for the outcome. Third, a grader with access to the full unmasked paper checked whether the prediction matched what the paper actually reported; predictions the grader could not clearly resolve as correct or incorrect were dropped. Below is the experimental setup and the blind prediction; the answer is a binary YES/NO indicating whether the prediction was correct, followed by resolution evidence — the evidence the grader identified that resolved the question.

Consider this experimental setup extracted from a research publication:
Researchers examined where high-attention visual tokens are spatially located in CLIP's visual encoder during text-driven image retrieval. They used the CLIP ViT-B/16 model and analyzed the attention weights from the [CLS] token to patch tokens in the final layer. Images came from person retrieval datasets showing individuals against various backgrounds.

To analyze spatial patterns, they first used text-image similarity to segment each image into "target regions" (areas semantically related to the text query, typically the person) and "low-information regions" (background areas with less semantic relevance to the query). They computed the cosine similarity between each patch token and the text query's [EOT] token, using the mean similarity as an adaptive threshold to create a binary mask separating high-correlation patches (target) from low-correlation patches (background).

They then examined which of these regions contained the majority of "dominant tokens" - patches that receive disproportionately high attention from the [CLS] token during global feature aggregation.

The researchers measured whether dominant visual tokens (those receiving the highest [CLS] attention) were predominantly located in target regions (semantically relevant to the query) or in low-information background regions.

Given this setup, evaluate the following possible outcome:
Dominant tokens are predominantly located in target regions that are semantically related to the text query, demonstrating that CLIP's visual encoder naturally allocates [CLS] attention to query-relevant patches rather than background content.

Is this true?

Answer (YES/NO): NO